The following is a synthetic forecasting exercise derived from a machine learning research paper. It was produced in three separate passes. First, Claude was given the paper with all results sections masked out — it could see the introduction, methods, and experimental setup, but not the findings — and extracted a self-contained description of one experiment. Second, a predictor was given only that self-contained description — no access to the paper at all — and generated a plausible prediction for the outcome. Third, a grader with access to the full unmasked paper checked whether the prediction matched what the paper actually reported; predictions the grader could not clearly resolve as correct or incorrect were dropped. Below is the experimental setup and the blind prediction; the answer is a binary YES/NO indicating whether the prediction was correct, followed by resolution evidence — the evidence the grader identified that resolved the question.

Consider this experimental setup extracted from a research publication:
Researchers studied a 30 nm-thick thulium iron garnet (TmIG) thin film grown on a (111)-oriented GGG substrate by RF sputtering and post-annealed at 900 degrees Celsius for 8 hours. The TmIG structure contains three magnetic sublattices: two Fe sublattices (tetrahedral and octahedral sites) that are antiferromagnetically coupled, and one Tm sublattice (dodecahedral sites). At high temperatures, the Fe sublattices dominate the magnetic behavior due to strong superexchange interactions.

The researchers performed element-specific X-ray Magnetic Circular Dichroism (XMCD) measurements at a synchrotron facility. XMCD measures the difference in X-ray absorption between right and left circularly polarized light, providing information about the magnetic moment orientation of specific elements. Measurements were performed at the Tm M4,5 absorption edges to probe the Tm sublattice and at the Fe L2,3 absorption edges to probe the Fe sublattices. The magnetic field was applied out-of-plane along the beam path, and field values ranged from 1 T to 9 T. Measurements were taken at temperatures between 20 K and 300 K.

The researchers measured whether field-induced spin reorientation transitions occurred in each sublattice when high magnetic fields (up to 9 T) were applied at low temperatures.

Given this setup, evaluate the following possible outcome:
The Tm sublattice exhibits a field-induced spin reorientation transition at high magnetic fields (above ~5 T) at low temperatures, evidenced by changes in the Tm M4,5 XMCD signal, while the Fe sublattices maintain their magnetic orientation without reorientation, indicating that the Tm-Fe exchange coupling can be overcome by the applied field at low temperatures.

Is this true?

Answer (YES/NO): YES